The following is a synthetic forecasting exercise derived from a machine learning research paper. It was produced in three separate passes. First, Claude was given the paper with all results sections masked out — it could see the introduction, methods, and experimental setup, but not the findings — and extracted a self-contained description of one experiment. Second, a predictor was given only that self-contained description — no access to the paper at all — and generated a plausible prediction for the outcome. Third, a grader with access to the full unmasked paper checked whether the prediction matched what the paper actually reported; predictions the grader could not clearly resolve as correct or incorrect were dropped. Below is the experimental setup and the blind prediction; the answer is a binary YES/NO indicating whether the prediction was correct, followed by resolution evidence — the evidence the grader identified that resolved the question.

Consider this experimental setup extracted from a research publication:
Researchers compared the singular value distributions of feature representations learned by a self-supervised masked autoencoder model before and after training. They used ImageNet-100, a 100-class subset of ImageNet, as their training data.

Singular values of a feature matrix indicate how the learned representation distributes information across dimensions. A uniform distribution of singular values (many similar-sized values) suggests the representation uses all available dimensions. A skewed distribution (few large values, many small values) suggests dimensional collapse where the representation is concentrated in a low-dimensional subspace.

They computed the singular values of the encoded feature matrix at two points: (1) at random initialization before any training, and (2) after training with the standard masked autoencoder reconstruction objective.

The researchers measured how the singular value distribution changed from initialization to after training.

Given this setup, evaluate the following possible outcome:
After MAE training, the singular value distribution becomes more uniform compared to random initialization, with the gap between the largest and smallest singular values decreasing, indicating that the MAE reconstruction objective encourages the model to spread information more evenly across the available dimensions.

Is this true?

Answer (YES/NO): NO